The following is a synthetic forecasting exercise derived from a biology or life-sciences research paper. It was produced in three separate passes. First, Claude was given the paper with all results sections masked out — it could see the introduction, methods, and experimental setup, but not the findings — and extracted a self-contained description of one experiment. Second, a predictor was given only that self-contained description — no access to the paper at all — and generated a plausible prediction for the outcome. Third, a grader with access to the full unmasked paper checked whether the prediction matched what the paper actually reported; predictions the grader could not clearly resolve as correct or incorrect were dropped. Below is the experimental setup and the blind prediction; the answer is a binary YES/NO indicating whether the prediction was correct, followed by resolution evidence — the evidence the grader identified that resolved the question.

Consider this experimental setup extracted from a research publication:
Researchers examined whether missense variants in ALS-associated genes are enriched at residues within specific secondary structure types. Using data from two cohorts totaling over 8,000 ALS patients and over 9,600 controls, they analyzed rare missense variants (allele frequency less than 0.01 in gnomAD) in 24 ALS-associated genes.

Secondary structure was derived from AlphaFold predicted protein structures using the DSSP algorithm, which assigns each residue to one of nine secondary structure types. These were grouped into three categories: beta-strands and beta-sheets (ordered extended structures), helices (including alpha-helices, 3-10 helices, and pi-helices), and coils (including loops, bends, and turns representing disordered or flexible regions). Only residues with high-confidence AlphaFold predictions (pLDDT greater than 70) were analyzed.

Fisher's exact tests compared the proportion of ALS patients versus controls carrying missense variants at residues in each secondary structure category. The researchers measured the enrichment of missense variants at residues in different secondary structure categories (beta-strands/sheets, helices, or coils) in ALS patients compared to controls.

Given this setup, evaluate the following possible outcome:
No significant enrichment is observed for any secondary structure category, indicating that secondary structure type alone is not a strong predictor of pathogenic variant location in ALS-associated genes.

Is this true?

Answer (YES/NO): NO